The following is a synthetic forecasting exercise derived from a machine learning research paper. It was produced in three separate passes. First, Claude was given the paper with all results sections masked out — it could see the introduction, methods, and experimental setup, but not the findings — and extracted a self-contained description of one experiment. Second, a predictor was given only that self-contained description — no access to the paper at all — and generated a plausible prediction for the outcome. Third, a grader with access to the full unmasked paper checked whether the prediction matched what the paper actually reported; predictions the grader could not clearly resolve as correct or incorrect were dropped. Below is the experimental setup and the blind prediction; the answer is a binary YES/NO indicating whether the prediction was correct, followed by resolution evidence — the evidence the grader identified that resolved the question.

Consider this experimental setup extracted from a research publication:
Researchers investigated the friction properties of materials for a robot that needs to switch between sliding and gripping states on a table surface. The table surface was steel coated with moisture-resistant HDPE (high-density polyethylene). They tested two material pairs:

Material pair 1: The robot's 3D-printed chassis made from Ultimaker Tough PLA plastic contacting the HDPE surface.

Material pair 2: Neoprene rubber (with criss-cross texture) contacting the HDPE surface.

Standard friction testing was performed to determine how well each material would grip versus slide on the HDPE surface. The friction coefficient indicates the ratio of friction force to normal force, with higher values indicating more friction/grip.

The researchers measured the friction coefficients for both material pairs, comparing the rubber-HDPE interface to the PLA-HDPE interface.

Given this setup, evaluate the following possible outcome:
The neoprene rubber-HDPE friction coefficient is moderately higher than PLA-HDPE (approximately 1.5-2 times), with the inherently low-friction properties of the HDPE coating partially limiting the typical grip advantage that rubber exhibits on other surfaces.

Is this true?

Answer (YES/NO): NO